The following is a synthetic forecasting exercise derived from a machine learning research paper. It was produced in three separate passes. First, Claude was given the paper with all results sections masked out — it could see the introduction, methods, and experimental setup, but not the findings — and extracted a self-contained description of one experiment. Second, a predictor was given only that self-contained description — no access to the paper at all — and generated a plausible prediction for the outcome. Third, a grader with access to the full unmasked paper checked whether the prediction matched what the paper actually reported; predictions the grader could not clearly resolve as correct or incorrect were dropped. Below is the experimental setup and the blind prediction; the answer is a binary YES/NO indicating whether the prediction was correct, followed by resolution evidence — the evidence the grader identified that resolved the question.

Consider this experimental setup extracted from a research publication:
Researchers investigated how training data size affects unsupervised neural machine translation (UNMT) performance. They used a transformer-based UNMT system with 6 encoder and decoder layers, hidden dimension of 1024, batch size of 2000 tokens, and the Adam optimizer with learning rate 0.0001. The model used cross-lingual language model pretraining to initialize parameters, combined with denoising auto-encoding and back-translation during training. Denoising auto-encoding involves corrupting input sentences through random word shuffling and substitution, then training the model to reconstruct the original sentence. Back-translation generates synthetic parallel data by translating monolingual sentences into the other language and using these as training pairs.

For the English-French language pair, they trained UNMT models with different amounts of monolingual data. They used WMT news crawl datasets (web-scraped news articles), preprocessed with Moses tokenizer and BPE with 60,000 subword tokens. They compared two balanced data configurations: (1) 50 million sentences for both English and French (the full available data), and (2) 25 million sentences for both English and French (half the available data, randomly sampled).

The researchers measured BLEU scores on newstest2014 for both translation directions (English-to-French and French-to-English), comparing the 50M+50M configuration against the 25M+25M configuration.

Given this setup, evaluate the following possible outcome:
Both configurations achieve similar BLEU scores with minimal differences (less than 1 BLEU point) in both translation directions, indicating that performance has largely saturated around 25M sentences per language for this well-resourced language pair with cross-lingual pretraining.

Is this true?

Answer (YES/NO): YES